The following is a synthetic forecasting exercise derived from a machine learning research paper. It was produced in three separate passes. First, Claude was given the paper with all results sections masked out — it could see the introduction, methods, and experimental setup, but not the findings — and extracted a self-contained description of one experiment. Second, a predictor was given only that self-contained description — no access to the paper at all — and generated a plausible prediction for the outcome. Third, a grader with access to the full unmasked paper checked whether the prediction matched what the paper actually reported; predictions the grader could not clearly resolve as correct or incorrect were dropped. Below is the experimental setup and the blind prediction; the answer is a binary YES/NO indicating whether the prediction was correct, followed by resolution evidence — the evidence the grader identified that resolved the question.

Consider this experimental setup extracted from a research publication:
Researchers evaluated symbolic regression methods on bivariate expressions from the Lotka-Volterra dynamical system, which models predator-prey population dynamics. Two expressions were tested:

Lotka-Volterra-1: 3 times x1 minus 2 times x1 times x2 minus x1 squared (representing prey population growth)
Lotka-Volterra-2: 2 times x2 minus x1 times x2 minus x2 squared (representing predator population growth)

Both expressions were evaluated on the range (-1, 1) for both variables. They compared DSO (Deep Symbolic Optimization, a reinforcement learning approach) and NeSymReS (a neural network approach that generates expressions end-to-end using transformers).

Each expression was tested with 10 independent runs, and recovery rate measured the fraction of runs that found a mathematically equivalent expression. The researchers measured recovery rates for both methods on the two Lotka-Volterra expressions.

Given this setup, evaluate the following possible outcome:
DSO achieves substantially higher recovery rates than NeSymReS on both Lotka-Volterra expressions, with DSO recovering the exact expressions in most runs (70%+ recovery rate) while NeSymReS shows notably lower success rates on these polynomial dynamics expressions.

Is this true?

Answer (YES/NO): NO